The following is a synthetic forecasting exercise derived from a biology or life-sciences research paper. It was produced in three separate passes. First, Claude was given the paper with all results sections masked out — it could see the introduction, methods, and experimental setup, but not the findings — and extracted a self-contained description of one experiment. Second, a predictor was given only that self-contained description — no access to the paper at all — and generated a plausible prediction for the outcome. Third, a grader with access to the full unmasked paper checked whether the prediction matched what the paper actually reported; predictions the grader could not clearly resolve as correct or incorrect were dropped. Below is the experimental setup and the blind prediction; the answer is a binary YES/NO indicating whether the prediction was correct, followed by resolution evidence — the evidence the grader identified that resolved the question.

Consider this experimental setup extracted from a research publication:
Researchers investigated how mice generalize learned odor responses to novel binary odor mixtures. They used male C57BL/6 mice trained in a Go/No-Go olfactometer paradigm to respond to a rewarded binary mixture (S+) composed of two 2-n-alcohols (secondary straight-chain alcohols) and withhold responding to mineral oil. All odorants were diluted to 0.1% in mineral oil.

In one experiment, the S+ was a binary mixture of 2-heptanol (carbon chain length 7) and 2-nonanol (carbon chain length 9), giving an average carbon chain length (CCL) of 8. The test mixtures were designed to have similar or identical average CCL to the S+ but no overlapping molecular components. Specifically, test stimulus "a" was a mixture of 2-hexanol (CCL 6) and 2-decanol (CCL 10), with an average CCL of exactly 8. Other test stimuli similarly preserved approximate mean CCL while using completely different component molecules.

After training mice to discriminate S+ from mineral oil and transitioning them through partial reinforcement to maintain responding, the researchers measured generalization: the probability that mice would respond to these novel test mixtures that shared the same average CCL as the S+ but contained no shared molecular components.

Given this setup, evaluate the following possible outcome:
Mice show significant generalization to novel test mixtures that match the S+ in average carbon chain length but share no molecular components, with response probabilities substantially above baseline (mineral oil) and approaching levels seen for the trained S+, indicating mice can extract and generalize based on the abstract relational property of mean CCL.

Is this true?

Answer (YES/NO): NO